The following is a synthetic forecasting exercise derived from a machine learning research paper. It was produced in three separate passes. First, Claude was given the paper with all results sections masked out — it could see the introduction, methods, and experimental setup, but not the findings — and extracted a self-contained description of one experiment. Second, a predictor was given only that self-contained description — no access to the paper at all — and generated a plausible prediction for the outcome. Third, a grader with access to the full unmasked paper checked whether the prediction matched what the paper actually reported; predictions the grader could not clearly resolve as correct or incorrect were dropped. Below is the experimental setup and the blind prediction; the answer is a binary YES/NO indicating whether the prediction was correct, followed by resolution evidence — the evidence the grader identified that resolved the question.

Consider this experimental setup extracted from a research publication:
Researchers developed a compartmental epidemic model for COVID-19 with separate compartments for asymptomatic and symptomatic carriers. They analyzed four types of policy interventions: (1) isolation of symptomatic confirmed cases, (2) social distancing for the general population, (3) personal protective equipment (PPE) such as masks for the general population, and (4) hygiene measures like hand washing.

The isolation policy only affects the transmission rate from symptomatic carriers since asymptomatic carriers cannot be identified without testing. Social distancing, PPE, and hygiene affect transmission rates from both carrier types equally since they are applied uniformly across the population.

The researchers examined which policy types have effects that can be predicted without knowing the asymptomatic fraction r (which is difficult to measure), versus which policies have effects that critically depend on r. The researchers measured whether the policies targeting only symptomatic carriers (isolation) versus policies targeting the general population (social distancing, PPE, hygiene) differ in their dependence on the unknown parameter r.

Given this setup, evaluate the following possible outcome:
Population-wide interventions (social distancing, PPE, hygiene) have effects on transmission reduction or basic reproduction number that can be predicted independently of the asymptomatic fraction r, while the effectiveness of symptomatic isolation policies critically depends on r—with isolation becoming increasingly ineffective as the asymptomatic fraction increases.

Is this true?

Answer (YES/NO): YES